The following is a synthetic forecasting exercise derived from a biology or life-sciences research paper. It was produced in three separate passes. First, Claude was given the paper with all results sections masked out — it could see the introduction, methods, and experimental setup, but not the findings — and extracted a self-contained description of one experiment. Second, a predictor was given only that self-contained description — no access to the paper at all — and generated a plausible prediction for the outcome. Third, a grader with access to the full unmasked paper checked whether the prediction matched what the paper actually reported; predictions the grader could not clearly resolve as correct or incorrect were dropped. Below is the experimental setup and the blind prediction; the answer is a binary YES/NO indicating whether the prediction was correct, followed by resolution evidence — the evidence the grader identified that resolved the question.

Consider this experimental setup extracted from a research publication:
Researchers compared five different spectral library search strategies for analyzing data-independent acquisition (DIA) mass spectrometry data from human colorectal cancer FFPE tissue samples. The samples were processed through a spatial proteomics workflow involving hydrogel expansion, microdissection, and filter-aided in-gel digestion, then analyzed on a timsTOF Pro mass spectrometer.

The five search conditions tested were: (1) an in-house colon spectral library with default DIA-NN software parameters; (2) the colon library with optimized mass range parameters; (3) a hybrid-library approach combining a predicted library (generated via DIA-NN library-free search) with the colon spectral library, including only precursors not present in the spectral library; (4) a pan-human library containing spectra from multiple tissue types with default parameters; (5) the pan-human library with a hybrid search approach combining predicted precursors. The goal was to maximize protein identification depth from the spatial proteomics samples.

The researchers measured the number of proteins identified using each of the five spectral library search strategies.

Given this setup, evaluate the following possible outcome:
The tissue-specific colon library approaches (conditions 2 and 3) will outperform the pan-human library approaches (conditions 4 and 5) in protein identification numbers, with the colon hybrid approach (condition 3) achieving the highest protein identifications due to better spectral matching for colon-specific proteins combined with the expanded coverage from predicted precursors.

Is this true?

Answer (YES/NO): NO